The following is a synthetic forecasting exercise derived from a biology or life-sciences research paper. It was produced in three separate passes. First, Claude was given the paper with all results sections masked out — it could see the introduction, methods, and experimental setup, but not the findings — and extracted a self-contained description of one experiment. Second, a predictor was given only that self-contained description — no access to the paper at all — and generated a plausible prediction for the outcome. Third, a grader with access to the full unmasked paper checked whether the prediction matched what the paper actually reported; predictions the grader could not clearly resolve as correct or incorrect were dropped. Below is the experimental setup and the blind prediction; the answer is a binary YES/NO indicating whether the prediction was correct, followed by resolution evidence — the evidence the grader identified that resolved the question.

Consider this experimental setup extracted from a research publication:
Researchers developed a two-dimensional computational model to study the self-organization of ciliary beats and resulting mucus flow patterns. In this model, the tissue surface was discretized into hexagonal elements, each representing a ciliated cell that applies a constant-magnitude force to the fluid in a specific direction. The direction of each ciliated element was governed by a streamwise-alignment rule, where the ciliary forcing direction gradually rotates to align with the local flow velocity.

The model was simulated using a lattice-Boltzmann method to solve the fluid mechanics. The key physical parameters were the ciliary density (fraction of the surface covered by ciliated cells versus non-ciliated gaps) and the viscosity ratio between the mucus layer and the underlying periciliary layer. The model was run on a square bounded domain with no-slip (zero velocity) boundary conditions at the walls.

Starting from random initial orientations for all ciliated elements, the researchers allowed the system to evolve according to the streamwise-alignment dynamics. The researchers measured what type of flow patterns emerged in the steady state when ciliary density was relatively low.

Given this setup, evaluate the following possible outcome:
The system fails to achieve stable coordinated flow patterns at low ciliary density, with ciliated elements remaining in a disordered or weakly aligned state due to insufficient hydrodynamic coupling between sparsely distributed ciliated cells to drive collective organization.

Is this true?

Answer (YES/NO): YES